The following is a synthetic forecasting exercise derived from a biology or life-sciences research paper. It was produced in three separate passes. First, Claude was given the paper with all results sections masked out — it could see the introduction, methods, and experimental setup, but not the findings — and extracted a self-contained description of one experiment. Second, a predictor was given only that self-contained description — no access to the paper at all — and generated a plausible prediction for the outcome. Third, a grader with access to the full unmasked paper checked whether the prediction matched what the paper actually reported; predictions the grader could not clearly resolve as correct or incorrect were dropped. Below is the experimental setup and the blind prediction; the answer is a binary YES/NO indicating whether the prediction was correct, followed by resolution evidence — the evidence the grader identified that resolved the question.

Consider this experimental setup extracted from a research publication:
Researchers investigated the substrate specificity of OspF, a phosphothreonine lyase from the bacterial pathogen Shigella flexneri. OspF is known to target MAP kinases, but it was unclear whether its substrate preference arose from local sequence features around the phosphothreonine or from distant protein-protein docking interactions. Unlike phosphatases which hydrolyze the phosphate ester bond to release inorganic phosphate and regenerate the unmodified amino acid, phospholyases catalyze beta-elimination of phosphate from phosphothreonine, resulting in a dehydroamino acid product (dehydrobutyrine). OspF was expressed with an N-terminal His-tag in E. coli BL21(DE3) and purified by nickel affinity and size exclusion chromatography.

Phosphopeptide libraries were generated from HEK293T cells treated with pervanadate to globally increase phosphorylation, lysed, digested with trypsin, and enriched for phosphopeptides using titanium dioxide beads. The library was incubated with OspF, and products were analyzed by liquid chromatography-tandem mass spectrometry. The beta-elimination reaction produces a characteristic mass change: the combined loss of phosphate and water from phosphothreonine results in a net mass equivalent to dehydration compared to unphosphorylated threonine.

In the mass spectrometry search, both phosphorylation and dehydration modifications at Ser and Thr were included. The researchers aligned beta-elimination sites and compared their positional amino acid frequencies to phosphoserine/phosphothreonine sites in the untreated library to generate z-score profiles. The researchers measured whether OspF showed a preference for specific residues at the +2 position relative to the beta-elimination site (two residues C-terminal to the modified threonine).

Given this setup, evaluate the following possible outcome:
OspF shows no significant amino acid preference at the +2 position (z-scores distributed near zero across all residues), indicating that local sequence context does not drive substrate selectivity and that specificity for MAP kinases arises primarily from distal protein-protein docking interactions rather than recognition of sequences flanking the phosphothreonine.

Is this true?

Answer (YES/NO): NO